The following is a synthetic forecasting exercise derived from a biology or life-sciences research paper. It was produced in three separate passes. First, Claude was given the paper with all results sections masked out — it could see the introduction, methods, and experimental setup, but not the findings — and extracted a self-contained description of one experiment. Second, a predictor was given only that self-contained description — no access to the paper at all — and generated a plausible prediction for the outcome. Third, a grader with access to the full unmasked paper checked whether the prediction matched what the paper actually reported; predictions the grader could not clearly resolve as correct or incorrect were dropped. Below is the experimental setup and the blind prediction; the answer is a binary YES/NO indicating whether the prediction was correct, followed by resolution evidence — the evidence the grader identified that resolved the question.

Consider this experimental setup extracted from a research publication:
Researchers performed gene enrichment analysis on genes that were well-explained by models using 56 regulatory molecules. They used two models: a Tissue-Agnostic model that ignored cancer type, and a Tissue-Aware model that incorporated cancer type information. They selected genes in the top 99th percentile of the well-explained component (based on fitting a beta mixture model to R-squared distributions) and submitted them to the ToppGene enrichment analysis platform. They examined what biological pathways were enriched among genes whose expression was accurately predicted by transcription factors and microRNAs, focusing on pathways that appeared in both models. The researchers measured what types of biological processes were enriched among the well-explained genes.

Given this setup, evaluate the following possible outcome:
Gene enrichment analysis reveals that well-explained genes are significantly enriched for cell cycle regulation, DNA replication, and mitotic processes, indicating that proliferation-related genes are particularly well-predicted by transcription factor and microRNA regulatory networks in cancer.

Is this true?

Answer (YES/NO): NO